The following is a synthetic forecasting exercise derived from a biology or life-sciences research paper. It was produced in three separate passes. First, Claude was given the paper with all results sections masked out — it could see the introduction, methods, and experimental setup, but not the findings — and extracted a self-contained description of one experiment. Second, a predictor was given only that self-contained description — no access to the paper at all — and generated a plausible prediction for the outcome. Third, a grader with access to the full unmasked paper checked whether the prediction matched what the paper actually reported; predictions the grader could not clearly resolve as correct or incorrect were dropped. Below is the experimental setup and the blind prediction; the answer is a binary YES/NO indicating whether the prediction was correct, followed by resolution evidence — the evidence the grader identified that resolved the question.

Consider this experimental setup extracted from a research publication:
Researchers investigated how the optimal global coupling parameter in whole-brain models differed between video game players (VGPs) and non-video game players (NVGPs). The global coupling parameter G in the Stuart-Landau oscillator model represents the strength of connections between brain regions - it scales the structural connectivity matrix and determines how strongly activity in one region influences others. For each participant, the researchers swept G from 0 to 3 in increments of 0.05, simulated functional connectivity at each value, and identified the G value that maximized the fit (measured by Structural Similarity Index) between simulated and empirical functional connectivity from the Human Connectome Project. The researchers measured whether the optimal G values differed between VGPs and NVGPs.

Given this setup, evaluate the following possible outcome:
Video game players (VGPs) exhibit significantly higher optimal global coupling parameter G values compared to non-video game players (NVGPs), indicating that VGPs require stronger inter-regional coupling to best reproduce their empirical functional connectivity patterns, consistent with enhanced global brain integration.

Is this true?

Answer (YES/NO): NO